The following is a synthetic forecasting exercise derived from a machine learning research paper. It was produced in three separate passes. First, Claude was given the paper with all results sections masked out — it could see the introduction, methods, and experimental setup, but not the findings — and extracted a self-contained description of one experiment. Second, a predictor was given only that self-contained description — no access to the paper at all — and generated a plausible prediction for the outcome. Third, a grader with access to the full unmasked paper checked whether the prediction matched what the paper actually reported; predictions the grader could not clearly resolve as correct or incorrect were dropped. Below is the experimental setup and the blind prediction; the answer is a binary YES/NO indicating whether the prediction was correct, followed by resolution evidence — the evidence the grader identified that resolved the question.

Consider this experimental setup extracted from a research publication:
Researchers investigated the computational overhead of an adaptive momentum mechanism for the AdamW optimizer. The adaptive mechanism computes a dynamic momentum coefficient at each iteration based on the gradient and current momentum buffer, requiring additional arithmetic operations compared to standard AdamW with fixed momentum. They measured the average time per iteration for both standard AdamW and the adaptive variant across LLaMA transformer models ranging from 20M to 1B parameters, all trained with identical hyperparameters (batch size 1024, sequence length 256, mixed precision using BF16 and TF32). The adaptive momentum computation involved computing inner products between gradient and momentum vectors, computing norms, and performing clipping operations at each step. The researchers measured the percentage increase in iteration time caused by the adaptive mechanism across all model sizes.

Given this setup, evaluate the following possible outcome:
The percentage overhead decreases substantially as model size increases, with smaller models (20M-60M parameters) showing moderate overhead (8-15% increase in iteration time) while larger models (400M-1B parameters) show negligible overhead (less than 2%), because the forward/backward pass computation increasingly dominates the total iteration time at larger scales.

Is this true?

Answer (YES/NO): NO